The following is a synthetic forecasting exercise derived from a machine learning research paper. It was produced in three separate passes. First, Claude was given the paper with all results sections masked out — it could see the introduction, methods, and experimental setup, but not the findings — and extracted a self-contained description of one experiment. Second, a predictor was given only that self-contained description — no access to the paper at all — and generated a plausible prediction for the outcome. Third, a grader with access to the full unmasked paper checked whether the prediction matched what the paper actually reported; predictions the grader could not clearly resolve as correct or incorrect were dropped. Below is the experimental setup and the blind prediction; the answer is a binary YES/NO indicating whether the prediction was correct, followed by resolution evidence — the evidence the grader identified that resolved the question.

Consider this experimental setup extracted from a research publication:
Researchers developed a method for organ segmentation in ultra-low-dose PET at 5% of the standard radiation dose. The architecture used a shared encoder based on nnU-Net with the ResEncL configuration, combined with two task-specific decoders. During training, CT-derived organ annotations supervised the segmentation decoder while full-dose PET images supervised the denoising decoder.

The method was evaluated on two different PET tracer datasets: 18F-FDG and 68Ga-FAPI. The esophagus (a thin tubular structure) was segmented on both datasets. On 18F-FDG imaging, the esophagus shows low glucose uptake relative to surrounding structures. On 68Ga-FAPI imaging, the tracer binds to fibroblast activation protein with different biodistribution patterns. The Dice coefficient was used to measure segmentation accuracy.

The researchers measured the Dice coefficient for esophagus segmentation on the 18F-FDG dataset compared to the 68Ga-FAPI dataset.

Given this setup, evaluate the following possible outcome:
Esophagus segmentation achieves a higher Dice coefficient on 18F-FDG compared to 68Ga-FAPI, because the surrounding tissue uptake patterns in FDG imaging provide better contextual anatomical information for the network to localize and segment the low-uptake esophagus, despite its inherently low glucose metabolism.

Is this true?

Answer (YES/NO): NO